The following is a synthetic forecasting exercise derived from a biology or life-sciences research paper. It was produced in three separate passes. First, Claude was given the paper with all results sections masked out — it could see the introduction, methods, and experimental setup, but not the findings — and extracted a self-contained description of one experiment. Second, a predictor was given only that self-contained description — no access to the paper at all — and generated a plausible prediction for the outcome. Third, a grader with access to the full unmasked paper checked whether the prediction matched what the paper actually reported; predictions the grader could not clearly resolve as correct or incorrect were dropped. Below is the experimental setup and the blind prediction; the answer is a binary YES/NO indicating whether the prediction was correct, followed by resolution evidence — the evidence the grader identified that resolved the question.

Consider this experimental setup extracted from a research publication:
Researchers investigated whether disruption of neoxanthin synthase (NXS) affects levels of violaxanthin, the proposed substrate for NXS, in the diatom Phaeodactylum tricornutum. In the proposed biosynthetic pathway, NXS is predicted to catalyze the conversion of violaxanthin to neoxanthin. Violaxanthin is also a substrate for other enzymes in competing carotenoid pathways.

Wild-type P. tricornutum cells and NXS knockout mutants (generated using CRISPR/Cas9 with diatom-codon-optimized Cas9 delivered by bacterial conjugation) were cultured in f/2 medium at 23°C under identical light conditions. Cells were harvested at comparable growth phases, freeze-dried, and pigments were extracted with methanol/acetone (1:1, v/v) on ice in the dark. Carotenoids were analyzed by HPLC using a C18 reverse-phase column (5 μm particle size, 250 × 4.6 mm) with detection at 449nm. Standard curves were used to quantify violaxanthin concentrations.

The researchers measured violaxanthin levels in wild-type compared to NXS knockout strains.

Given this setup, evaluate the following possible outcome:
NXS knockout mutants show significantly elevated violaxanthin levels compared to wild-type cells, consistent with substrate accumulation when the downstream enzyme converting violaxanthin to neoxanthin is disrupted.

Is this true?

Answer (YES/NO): YES